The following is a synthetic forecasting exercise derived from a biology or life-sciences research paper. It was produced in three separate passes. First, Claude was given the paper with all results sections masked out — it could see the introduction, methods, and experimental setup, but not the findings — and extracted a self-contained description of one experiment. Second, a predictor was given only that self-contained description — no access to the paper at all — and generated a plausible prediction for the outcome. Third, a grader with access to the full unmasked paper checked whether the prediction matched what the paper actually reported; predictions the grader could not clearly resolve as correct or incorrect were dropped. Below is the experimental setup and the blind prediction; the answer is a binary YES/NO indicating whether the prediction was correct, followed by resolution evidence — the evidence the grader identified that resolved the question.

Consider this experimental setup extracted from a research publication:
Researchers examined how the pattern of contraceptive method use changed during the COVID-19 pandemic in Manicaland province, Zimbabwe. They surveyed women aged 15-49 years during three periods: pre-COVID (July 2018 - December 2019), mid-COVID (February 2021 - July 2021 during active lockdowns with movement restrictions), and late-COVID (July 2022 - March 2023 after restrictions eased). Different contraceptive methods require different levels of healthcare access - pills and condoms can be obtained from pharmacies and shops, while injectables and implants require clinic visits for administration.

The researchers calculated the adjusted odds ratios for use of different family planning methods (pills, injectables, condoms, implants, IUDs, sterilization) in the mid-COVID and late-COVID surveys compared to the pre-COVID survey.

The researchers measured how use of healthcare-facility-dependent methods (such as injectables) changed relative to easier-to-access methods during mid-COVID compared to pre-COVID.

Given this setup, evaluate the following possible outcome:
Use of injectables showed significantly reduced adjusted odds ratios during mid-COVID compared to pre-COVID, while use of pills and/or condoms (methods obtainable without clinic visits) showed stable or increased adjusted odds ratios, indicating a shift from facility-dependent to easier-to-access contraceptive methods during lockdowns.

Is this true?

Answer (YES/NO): NO